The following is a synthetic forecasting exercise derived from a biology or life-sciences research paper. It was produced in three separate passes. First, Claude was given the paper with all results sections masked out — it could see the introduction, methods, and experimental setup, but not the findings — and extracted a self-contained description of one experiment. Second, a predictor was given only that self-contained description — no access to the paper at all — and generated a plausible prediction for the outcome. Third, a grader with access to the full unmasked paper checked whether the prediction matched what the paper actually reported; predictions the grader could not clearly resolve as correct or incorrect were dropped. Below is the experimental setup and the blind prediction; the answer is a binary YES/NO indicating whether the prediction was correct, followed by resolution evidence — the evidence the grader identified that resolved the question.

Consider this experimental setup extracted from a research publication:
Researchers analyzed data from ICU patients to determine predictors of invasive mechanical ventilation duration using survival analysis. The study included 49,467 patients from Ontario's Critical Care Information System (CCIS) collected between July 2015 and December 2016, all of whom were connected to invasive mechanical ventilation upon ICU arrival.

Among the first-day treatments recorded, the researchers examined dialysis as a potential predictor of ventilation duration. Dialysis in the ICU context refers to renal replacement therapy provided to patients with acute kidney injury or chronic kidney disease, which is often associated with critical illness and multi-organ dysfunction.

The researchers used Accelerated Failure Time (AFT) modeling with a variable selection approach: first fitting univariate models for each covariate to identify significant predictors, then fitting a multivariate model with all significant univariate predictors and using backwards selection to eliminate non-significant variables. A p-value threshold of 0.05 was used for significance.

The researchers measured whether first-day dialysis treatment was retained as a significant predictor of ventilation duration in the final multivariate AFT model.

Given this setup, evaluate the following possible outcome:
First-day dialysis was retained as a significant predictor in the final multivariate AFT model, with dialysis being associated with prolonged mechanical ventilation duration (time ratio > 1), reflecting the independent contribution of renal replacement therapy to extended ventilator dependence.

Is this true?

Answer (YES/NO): NO